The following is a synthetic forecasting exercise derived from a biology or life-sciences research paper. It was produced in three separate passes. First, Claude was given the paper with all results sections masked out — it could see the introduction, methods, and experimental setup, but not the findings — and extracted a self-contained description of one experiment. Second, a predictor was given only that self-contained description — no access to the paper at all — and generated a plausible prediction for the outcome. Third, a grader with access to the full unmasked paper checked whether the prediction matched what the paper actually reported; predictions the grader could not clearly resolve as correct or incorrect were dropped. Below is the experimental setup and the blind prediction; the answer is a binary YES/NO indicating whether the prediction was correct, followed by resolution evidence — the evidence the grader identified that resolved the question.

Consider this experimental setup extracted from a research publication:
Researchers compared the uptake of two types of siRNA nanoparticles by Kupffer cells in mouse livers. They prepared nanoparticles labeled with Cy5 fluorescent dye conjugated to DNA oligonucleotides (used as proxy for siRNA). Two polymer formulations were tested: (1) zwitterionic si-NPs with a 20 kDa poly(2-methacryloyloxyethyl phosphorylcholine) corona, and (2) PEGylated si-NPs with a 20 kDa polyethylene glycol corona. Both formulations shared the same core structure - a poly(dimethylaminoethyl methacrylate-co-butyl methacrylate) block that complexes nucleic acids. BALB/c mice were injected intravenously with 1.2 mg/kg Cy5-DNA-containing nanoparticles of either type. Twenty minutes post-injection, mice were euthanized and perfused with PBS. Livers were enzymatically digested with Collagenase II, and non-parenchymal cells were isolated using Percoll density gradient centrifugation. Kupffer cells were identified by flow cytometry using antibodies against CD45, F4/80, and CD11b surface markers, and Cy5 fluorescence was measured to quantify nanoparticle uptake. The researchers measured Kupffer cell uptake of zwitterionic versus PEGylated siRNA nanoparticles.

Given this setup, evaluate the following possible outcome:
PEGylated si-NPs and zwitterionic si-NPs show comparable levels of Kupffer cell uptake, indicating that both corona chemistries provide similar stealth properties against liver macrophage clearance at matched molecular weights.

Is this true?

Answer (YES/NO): NO